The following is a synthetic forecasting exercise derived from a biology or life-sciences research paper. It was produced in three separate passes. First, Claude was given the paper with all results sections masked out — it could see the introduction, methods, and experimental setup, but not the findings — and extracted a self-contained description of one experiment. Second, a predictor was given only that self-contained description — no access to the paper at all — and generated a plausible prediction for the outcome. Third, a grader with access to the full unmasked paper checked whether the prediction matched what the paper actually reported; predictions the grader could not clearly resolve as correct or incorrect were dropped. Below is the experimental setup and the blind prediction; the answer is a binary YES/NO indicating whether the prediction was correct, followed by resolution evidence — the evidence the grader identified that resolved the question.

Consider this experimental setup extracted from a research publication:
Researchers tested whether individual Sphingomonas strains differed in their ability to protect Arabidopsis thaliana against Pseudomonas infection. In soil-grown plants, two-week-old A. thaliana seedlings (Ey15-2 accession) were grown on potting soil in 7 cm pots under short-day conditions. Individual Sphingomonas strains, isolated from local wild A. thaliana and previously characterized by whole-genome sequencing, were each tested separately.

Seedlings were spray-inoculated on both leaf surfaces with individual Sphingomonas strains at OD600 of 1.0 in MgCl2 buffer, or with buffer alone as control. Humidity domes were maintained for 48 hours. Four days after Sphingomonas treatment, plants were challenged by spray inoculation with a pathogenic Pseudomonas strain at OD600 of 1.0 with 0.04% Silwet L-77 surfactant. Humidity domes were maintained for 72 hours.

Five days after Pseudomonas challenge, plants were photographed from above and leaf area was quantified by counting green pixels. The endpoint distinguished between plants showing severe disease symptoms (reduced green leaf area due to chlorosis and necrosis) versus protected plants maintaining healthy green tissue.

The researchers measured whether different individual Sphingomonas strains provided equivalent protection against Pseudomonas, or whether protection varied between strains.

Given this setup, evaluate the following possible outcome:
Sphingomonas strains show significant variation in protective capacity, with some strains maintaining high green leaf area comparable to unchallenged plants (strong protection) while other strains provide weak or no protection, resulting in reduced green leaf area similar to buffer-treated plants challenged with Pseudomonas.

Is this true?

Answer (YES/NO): NO